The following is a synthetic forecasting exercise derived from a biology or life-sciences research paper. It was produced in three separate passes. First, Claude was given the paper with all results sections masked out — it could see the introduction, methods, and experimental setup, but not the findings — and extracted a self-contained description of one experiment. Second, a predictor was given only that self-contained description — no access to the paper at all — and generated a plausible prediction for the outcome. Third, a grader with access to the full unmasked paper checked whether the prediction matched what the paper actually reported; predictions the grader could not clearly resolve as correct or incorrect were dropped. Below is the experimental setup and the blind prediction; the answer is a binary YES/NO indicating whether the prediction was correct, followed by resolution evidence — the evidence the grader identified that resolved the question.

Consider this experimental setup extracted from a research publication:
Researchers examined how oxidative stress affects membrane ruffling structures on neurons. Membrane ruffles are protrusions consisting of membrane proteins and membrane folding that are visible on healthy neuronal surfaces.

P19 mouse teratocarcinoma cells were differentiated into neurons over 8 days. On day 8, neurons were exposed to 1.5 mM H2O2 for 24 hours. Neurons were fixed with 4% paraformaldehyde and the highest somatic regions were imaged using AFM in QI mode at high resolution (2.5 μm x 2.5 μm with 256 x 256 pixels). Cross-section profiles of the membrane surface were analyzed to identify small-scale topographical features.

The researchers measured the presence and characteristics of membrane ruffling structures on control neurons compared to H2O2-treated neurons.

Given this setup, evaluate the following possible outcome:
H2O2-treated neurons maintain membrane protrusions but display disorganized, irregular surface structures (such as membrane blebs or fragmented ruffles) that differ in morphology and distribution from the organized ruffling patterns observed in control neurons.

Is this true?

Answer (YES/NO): NO